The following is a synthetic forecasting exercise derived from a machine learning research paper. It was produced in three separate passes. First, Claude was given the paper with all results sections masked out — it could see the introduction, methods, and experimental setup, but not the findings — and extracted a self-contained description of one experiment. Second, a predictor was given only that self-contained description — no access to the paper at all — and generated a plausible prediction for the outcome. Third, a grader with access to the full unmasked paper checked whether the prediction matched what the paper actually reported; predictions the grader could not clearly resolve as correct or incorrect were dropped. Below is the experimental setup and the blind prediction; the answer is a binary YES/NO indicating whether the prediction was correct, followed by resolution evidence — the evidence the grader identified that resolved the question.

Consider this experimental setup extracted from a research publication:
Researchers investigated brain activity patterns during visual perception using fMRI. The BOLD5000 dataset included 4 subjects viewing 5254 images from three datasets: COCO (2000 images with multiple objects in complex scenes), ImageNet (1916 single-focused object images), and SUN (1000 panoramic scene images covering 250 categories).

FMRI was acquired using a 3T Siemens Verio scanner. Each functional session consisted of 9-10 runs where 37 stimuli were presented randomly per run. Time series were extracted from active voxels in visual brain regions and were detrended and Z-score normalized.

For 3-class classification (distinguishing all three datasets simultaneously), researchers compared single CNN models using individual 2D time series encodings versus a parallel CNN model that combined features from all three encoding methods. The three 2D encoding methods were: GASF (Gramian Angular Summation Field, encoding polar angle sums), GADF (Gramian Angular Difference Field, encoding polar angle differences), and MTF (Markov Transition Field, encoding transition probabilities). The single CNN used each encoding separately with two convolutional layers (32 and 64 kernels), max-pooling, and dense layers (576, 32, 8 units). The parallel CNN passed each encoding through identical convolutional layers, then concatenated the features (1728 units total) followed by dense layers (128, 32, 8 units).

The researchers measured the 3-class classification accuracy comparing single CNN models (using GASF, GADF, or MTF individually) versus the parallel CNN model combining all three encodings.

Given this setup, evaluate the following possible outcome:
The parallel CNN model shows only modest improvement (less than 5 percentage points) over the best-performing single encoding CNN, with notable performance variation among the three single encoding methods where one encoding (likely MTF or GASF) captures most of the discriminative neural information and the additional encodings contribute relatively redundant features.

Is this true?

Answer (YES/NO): NO